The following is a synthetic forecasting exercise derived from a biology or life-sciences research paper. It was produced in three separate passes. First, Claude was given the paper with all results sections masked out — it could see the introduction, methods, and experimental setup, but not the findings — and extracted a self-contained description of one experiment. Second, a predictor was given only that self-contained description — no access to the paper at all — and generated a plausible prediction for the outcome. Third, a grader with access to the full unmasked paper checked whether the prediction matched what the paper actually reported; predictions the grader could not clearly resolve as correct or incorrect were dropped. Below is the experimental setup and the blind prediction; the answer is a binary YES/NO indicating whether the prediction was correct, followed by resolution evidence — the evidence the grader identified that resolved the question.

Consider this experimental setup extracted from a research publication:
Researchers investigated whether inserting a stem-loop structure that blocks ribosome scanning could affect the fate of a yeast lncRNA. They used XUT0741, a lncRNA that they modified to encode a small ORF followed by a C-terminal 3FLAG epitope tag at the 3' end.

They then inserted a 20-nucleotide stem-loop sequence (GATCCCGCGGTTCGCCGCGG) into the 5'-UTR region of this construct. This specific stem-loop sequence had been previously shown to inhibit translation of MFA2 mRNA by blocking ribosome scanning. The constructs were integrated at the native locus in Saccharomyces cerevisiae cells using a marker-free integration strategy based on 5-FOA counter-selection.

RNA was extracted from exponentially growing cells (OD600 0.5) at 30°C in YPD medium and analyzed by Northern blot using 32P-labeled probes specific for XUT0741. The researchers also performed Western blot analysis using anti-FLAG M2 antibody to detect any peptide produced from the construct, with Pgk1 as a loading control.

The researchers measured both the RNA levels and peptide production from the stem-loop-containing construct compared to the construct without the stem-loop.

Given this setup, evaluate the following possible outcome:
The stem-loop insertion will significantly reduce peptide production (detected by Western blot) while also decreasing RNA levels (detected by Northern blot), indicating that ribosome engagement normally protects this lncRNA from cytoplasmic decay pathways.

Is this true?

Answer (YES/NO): NO